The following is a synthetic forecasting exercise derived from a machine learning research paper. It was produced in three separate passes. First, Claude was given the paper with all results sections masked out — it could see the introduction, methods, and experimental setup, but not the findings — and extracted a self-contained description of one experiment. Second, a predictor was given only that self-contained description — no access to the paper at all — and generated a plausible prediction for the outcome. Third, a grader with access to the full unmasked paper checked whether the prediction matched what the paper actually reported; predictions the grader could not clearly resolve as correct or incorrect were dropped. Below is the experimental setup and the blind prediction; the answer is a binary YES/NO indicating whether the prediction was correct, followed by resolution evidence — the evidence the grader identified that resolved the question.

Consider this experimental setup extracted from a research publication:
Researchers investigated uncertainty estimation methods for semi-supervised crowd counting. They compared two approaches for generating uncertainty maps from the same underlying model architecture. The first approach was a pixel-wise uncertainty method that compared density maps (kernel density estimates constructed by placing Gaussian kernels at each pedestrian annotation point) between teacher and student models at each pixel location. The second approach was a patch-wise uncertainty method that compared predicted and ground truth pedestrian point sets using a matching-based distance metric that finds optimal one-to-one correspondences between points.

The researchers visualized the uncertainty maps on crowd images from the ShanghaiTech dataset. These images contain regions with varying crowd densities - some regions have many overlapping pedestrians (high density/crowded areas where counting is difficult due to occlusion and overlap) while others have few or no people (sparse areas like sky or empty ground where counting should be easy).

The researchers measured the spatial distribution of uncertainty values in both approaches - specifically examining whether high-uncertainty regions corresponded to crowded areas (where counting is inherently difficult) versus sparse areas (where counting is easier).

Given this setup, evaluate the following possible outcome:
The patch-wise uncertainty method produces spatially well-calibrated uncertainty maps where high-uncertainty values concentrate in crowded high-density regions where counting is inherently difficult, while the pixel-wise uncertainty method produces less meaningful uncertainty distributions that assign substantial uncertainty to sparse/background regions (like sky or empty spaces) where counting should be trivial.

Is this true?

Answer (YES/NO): YES